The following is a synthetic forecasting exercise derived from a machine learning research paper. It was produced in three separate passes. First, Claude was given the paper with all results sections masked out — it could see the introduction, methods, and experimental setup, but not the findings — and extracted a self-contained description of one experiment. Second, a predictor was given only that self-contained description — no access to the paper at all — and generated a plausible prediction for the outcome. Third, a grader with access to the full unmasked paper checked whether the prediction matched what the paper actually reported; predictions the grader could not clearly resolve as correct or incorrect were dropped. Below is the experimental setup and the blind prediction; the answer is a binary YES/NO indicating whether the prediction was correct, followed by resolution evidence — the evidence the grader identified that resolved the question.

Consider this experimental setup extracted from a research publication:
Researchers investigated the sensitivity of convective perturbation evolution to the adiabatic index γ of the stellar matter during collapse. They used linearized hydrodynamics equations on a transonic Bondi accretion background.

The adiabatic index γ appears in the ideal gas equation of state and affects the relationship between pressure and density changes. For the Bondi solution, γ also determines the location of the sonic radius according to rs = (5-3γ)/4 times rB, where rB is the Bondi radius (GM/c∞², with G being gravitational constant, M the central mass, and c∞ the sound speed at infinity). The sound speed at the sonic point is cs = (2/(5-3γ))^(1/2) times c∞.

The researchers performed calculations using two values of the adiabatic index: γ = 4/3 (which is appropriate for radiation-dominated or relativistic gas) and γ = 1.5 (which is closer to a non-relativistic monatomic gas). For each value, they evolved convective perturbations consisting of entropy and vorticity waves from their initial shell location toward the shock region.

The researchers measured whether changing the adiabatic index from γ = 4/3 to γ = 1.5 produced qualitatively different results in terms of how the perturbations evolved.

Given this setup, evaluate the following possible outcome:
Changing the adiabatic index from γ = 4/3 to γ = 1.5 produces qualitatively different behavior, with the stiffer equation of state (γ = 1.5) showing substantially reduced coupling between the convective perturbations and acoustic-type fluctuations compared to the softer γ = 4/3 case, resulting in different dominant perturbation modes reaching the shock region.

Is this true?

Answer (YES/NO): NO